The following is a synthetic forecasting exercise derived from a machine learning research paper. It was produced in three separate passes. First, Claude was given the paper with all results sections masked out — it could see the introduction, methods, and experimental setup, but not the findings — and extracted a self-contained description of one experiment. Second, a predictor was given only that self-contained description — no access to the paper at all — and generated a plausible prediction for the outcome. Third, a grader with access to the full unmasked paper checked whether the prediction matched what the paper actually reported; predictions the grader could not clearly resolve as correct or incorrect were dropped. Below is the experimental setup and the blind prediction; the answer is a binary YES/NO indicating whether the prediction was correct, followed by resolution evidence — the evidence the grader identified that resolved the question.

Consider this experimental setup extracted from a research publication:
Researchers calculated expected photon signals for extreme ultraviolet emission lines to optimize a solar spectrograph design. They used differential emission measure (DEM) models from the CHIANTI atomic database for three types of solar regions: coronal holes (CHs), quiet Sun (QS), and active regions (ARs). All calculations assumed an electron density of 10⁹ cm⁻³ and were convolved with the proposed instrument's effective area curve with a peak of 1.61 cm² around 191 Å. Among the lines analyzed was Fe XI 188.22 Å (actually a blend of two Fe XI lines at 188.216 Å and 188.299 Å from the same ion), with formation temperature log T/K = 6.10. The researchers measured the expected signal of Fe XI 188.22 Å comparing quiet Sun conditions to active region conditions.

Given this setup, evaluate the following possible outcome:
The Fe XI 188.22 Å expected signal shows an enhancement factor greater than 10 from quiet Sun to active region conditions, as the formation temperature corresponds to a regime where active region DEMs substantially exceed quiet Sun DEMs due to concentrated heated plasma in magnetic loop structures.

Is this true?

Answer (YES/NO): YES